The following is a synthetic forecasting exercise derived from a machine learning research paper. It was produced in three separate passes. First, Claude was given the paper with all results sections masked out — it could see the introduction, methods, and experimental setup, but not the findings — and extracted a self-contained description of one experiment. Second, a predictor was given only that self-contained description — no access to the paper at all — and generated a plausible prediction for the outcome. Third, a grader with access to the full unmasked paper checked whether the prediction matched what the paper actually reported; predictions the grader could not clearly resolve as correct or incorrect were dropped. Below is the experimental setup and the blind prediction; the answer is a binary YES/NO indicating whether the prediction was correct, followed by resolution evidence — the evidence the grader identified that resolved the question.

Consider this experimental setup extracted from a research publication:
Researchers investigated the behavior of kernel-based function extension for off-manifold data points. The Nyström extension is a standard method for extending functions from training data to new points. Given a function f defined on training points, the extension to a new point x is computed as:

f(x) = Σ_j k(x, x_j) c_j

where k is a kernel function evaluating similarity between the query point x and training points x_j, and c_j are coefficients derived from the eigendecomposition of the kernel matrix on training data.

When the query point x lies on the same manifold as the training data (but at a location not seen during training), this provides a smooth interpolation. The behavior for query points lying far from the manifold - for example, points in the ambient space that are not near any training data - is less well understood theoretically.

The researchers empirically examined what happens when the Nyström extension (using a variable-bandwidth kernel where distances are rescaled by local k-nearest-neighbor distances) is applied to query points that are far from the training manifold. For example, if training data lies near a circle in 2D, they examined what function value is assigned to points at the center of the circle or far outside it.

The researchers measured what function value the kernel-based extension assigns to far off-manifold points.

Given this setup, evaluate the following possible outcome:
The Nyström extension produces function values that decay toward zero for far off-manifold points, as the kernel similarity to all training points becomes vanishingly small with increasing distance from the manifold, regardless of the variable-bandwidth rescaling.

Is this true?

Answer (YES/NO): NO